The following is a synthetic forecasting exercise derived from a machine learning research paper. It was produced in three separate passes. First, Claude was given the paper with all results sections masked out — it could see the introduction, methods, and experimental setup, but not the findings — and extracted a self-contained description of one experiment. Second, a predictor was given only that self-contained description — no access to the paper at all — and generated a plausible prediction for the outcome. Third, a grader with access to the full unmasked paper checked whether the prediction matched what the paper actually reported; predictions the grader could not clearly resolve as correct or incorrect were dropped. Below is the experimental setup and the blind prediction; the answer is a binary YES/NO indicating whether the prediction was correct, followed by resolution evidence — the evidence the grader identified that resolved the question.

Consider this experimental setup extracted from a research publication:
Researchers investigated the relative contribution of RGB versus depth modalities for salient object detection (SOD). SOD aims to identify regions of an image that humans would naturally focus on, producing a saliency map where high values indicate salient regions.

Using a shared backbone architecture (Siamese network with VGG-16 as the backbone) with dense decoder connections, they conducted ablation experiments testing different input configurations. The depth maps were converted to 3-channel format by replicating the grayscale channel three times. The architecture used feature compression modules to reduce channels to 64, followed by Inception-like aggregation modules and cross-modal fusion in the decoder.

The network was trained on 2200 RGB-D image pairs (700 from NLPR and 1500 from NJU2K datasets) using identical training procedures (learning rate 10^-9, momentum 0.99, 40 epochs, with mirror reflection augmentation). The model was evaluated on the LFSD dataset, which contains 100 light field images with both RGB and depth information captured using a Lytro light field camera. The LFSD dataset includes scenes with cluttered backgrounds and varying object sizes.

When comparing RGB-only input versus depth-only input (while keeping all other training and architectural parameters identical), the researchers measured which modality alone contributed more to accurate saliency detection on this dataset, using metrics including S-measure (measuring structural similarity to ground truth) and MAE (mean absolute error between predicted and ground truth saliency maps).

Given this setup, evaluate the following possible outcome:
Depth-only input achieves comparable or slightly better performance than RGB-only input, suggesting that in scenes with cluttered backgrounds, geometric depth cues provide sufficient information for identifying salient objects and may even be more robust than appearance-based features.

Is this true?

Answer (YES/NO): NO